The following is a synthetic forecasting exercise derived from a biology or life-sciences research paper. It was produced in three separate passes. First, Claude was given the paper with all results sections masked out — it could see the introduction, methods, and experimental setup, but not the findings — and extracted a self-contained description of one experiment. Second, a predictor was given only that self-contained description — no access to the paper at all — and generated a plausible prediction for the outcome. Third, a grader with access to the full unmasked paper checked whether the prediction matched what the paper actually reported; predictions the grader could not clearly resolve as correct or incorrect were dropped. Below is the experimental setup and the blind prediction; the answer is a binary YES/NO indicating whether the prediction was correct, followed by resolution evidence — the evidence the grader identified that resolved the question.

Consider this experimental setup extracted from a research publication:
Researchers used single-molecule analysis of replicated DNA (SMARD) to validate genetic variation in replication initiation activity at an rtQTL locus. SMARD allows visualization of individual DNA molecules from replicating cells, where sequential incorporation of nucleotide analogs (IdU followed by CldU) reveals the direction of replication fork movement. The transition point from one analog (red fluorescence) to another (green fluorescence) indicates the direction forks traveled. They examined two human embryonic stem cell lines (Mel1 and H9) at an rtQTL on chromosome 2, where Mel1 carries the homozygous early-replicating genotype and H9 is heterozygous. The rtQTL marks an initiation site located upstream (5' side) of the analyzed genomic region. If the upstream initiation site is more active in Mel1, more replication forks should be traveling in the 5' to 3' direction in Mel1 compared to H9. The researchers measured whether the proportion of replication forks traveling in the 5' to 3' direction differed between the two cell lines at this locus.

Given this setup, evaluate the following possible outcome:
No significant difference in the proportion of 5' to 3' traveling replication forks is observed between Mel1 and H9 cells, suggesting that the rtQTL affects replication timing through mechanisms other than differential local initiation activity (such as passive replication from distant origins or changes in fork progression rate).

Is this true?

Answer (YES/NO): NO